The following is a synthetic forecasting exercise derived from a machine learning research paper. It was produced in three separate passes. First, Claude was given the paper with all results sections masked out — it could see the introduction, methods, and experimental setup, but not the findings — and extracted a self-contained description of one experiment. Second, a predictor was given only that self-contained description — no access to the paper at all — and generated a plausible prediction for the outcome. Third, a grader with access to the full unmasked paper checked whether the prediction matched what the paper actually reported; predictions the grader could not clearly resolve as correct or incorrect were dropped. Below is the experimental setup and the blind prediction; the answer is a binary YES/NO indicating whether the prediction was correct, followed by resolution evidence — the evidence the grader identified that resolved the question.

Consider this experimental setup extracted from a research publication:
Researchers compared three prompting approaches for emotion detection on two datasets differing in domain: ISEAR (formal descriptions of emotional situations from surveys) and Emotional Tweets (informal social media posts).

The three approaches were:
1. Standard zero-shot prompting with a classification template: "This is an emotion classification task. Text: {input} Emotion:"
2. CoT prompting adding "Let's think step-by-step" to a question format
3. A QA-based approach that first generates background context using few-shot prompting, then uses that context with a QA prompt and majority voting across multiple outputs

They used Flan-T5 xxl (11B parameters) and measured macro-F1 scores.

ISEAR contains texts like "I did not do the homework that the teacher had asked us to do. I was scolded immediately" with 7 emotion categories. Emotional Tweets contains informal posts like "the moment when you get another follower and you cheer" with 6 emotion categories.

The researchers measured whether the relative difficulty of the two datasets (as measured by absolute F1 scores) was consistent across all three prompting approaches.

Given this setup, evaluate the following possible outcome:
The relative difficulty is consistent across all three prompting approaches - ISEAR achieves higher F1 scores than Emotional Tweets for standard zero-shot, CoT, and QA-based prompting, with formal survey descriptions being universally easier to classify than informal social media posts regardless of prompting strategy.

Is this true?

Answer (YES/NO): YES